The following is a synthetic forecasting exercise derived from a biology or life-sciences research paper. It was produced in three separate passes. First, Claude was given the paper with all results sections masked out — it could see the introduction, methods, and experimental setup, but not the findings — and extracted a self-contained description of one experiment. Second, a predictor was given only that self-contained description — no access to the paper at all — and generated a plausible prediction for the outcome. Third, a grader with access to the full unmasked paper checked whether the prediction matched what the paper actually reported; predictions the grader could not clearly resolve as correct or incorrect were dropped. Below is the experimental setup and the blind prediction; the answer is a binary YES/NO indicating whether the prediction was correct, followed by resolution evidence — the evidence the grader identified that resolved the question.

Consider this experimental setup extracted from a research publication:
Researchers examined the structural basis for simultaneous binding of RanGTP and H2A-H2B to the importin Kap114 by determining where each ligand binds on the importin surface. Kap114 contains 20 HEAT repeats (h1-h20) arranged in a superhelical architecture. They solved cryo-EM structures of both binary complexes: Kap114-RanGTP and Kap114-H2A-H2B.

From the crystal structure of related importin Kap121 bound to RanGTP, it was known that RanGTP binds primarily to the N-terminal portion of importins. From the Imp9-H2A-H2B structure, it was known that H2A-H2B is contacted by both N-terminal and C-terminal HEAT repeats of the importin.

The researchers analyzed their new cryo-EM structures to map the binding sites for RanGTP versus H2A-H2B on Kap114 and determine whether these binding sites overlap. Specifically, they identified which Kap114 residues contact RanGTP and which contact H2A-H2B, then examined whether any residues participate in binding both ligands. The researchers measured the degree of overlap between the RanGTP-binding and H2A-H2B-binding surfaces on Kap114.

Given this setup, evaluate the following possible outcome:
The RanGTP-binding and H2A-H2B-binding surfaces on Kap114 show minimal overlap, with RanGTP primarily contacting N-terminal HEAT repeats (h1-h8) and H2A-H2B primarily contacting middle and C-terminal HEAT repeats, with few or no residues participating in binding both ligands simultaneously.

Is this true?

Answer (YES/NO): NO